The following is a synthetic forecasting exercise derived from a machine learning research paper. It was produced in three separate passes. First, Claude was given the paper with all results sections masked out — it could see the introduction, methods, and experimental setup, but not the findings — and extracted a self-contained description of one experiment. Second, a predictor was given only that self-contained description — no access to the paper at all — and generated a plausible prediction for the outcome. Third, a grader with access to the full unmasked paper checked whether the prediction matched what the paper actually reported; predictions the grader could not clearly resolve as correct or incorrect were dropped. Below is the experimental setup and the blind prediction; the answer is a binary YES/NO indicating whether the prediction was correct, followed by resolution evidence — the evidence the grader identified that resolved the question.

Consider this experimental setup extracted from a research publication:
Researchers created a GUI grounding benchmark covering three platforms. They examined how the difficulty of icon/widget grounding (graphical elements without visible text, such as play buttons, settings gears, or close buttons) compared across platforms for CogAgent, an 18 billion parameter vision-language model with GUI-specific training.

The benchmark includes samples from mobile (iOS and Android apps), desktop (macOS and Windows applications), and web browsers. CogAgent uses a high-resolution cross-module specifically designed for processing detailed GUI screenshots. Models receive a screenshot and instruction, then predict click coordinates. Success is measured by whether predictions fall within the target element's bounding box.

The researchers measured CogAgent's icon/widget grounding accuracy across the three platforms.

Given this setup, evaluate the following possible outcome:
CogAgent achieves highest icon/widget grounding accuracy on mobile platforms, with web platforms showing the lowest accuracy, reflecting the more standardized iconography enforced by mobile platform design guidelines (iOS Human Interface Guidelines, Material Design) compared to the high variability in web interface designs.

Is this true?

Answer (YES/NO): NO